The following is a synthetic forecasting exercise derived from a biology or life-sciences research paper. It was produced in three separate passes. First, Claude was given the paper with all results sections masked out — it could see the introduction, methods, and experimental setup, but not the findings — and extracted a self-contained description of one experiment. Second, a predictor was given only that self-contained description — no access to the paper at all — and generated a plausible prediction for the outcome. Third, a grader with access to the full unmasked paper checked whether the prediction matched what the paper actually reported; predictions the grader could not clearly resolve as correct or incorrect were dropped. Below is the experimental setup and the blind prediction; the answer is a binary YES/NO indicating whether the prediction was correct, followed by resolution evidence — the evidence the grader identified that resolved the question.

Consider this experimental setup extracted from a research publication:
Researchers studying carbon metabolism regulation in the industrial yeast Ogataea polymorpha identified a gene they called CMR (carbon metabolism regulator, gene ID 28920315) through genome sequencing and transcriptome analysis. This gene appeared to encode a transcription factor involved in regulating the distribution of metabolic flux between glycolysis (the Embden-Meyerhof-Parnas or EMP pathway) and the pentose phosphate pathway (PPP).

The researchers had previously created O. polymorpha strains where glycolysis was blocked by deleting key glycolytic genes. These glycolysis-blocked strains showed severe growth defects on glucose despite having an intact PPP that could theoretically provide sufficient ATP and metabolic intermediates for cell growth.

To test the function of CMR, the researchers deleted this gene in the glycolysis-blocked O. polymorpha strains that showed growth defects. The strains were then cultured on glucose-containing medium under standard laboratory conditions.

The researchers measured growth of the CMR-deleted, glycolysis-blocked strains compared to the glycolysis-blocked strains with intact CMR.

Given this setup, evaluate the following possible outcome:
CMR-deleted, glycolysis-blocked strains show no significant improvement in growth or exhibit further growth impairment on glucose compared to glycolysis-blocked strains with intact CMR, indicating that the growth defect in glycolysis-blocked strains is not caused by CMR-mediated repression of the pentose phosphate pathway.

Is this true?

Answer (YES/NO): NO